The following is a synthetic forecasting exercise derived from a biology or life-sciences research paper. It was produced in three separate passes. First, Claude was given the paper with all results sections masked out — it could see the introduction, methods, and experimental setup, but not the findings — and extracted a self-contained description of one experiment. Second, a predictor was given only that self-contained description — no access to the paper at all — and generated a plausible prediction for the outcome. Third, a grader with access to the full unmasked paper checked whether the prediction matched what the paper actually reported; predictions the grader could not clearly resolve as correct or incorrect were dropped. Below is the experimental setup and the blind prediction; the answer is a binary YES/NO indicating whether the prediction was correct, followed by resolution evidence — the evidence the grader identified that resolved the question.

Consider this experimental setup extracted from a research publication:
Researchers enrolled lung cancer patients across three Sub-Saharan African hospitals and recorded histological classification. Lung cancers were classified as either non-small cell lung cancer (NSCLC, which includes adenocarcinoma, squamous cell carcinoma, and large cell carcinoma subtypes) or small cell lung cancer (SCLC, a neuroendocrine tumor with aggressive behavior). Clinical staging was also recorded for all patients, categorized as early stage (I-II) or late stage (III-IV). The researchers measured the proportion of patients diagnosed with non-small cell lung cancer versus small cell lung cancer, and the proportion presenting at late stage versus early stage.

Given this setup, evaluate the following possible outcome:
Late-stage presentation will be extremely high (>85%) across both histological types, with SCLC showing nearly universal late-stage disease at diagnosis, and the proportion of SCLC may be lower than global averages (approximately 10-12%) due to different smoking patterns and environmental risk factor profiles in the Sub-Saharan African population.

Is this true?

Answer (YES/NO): NO